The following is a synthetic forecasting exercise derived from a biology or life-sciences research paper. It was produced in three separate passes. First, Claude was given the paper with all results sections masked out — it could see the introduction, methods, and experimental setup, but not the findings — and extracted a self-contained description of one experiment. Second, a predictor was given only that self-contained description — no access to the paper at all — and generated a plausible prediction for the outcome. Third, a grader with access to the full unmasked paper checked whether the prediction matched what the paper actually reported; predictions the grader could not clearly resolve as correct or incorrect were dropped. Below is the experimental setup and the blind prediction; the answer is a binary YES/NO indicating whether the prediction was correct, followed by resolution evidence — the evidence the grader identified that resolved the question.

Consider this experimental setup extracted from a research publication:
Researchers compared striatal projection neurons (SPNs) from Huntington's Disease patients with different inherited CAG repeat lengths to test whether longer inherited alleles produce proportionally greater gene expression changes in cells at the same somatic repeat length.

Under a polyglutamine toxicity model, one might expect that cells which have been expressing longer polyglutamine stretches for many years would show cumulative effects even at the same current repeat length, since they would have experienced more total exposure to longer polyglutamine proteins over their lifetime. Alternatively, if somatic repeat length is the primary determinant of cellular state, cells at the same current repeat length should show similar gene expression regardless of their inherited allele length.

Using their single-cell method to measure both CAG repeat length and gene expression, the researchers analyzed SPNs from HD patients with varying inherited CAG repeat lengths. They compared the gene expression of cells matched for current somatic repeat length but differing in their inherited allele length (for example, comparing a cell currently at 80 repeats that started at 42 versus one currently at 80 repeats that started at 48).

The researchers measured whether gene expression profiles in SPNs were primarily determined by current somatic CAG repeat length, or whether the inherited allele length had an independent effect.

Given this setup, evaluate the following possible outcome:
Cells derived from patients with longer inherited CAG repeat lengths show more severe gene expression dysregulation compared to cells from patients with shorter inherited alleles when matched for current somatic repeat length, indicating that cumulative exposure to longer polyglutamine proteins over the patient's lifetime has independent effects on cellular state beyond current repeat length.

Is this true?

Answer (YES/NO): NO